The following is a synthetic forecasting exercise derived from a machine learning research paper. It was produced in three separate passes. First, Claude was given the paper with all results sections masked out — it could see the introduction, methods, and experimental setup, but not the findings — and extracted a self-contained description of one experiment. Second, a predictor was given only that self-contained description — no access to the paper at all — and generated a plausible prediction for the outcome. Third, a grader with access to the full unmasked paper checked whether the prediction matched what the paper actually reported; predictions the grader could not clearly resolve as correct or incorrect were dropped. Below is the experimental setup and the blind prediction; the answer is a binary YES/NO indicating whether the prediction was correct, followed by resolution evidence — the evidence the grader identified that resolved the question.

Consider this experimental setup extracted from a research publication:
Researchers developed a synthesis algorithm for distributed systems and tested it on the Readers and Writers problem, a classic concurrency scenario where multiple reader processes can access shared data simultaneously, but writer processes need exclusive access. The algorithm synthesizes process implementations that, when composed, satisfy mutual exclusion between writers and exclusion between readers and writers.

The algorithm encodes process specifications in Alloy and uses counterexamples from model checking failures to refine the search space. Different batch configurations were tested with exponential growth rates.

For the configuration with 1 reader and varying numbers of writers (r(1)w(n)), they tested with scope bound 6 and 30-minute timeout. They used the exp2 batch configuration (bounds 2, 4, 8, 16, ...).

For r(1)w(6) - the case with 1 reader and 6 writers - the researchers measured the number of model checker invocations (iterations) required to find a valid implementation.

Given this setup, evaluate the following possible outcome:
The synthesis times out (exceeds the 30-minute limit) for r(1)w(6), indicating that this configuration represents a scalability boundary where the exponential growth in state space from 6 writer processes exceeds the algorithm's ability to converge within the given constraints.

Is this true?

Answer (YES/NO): NO